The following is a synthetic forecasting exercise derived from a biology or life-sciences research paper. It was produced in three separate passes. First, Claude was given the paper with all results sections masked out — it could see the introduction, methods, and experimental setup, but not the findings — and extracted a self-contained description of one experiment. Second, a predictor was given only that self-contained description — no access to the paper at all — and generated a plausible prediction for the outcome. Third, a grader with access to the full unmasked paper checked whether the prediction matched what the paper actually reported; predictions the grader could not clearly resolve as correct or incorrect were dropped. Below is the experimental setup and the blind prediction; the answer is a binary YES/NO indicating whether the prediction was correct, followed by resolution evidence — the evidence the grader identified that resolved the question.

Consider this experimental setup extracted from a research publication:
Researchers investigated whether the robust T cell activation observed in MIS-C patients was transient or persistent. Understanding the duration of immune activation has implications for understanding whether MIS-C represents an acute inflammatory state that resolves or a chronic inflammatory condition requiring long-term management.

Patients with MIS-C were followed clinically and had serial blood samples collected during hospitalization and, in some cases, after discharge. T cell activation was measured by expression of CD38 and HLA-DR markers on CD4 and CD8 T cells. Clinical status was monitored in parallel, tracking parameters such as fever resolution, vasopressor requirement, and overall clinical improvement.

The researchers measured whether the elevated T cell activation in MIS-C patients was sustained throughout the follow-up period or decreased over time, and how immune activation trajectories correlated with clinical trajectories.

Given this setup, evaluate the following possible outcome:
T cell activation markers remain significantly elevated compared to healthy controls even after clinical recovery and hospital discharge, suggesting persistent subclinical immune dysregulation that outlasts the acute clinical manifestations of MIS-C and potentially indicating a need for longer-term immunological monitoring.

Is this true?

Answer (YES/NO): NO